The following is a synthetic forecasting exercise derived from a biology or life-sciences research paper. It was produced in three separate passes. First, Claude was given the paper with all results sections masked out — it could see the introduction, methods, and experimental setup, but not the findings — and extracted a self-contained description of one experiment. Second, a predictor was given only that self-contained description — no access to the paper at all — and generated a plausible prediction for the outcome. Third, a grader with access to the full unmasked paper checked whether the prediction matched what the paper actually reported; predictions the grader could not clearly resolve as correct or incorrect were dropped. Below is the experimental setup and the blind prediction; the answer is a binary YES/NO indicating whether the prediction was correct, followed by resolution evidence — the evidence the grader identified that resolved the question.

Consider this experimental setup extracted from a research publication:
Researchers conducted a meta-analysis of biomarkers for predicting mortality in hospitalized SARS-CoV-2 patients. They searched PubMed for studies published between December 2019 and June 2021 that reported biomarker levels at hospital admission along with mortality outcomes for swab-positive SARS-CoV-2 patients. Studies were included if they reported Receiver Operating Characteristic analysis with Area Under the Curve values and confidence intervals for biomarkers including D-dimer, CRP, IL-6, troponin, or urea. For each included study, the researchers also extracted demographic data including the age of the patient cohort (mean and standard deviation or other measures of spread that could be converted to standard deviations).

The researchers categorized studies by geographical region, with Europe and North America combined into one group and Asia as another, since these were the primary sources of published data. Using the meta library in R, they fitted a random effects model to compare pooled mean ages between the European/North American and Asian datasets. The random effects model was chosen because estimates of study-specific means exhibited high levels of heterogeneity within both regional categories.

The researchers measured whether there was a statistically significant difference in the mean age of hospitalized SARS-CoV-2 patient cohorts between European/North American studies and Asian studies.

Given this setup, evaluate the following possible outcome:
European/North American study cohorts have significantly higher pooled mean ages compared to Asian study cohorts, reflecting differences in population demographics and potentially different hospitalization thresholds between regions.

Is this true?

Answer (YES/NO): YES